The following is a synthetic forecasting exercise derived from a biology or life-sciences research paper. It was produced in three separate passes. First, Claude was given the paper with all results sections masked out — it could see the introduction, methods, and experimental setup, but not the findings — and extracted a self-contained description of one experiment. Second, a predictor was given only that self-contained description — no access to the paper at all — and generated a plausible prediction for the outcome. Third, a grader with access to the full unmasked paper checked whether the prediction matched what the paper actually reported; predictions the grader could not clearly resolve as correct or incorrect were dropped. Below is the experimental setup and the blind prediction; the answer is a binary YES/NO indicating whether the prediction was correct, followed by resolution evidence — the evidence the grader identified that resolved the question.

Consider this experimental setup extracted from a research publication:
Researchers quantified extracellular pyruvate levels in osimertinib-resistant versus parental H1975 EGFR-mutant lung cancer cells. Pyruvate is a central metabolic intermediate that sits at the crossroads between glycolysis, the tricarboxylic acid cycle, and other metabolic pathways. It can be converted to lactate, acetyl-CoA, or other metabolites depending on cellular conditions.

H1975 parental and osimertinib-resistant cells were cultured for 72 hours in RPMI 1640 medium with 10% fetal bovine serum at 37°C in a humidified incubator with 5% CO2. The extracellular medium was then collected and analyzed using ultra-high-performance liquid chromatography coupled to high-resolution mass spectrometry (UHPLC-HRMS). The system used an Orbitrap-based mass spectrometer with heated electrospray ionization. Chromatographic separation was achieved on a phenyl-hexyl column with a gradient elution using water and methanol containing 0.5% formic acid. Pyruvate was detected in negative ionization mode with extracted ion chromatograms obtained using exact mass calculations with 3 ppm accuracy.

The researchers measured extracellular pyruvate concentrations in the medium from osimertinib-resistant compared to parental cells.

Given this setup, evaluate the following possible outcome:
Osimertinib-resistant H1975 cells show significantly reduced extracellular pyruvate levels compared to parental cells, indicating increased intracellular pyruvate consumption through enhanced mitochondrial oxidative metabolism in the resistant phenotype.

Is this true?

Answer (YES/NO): NO